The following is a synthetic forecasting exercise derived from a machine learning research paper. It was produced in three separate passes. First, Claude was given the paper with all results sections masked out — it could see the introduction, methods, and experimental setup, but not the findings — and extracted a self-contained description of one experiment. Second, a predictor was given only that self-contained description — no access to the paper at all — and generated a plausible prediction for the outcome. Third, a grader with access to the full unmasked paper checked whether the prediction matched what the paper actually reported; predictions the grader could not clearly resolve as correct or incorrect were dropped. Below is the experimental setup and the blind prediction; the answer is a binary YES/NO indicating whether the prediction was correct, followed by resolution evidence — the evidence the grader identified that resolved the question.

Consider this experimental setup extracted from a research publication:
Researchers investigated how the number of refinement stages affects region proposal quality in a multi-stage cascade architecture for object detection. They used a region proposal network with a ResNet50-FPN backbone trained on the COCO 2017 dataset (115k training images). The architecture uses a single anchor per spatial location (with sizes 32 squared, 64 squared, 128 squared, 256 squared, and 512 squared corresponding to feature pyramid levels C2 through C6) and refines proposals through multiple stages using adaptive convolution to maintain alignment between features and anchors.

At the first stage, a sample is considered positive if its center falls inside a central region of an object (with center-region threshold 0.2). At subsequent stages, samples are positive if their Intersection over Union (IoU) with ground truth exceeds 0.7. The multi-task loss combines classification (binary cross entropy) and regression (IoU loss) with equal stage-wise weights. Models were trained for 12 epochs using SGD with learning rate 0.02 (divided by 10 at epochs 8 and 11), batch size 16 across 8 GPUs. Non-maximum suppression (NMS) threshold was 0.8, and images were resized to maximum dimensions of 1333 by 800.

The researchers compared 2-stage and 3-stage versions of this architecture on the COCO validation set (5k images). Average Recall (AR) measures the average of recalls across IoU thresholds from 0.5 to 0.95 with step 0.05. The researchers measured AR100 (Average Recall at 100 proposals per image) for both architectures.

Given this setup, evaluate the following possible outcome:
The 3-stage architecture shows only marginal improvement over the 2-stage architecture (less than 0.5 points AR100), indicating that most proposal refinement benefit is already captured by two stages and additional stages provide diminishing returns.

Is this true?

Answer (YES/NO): NO